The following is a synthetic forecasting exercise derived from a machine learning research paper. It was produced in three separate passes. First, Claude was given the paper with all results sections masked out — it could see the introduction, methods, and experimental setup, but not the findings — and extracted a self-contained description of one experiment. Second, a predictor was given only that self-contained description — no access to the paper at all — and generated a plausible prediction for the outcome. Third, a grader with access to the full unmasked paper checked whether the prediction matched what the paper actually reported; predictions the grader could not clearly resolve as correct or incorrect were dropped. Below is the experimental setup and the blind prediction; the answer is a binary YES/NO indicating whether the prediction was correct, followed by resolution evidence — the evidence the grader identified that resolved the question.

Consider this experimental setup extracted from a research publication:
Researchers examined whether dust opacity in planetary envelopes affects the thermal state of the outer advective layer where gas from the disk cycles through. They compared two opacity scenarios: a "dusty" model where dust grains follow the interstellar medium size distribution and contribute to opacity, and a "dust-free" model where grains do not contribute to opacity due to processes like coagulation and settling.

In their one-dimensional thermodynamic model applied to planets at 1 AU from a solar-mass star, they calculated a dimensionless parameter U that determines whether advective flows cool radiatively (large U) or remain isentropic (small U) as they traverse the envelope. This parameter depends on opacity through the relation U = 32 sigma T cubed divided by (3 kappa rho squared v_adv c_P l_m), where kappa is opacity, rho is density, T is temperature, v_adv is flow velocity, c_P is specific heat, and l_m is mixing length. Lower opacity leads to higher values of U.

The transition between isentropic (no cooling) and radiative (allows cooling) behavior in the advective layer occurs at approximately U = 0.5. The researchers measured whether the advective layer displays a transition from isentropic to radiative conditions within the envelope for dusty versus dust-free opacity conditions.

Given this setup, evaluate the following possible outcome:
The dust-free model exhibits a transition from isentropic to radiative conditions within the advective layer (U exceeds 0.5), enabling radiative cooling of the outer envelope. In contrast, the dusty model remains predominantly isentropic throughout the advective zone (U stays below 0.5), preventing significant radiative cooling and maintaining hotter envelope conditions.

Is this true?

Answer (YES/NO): YES